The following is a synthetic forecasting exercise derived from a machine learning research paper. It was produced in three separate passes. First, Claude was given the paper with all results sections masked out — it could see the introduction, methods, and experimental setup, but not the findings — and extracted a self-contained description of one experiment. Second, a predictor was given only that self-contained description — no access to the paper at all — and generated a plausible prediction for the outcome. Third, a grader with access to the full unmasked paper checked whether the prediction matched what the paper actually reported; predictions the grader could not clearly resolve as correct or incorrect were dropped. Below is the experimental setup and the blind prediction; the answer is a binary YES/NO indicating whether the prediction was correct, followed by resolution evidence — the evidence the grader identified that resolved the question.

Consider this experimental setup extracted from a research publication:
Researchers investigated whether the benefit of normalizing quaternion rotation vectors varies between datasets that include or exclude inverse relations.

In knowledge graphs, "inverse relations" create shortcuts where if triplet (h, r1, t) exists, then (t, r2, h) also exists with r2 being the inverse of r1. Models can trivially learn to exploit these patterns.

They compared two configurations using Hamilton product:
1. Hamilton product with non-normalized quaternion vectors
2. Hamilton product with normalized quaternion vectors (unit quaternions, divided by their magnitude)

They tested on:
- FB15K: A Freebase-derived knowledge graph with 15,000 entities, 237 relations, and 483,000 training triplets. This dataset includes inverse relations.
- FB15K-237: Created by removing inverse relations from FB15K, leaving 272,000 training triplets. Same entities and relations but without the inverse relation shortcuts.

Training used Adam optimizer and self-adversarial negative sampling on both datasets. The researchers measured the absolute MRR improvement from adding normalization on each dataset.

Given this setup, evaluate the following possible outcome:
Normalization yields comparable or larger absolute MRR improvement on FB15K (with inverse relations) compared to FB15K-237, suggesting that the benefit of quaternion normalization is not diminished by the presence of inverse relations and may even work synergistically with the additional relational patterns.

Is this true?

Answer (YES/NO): YES